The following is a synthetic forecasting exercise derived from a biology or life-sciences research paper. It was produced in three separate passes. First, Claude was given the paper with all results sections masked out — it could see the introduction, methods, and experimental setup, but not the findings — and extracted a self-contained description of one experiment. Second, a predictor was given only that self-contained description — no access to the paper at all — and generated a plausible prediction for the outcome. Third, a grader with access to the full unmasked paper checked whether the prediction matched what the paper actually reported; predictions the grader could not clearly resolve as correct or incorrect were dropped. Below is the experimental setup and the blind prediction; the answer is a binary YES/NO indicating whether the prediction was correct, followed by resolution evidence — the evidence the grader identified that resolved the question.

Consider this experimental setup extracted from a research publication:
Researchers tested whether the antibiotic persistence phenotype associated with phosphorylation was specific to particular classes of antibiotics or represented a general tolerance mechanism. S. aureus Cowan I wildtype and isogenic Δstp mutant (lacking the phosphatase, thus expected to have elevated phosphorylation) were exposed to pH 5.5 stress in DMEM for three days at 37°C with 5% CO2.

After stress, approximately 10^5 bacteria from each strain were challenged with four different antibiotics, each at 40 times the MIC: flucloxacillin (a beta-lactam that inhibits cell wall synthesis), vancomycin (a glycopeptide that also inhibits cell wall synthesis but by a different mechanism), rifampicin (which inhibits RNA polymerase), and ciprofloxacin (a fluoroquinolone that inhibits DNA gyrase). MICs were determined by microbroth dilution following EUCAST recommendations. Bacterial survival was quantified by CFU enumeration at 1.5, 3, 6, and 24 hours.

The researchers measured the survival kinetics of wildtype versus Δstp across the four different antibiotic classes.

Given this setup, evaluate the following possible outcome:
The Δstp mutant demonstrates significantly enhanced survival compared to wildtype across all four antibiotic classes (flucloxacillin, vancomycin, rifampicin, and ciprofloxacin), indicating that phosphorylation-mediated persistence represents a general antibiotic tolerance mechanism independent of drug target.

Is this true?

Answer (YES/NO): YES